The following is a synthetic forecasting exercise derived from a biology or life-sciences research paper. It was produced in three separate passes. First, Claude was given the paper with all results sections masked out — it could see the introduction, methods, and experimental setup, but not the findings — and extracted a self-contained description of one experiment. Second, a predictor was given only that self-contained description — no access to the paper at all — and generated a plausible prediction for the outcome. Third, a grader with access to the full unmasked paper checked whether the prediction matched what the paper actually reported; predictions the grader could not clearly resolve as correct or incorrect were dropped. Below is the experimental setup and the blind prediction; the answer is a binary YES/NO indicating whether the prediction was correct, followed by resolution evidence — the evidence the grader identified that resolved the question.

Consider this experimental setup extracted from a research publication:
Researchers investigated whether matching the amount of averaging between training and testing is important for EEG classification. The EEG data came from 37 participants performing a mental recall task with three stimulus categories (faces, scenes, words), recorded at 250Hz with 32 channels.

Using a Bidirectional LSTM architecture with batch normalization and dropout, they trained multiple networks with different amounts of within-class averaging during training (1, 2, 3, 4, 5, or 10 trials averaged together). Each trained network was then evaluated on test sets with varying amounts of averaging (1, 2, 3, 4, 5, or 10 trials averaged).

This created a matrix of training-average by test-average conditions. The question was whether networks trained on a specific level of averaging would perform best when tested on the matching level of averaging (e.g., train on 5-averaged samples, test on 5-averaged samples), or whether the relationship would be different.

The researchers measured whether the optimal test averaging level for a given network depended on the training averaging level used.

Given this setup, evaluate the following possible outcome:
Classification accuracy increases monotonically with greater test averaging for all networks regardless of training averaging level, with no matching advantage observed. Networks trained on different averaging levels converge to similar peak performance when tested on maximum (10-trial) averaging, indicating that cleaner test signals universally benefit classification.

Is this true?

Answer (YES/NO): NO